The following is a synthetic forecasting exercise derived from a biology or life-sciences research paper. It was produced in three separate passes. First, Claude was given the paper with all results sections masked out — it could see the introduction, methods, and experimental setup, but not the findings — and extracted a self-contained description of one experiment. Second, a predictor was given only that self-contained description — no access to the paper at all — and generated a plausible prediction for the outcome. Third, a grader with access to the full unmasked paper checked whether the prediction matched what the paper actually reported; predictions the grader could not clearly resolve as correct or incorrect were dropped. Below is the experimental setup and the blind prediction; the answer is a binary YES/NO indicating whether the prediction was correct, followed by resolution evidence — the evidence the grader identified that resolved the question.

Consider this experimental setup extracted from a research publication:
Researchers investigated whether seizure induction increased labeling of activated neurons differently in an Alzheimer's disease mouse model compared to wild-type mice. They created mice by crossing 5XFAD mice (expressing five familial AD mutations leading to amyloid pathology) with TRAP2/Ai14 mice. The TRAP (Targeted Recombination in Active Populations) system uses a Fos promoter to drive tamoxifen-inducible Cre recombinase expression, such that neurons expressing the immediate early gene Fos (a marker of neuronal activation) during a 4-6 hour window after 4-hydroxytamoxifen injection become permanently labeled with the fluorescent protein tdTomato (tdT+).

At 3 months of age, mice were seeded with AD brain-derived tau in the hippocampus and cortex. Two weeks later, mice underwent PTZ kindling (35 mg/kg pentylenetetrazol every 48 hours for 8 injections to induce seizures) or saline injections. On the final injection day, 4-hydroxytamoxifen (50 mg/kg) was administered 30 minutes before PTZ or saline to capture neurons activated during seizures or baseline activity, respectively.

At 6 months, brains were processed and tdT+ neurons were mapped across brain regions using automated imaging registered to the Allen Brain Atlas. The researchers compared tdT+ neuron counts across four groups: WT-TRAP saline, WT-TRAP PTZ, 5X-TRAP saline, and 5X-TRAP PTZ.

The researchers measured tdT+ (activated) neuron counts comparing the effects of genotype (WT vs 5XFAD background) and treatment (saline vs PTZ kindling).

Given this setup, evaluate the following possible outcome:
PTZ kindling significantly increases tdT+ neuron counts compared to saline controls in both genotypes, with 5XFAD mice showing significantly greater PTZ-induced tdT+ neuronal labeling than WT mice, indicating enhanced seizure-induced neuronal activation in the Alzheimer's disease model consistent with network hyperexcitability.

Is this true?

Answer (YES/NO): YES